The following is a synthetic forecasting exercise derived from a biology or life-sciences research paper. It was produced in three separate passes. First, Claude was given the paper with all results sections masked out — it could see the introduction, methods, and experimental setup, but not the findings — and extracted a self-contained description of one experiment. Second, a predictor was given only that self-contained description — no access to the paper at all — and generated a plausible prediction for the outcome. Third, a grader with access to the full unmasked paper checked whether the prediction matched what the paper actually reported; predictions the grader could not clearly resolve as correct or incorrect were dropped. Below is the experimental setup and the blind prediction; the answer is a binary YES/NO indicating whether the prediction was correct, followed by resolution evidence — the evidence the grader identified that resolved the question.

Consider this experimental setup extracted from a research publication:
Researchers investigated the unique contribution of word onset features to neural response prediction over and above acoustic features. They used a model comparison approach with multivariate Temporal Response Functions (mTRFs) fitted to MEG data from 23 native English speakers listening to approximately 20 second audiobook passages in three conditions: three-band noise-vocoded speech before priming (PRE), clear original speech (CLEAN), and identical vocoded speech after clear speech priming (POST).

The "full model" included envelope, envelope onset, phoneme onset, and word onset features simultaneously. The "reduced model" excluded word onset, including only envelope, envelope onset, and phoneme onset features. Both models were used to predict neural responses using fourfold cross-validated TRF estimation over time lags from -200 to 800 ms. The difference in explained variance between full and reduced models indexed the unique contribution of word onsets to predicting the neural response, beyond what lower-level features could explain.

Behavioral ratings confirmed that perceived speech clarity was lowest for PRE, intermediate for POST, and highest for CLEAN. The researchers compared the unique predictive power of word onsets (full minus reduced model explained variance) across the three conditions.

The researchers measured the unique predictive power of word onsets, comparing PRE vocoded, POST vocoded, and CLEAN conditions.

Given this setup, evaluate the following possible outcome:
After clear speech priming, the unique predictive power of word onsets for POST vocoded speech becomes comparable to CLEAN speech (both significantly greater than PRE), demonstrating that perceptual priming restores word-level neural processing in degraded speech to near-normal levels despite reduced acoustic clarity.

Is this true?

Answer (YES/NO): NO